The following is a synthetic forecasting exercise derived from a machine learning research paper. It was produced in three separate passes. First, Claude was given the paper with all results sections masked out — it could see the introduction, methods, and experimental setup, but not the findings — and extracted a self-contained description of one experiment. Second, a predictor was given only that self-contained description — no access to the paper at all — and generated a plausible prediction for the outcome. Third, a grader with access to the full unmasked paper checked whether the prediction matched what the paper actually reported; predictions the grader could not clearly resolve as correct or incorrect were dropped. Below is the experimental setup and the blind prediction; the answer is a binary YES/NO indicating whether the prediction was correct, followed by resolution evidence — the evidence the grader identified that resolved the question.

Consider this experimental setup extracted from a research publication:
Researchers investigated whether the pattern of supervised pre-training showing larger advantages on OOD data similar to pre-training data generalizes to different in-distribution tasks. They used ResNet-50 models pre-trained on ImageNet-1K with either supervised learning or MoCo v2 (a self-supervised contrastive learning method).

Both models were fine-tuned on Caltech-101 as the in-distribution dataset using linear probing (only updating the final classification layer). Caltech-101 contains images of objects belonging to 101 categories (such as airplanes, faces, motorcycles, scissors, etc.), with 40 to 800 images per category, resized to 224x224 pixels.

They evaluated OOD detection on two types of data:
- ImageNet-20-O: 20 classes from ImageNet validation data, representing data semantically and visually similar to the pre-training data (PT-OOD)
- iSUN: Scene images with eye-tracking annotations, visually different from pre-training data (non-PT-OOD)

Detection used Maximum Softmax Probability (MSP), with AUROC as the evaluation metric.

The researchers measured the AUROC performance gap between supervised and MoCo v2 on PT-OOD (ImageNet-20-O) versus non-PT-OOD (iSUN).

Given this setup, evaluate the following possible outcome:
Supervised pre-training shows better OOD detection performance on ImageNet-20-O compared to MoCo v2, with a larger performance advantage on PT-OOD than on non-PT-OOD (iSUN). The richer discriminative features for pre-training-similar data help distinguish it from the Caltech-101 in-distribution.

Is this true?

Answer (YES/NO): YES